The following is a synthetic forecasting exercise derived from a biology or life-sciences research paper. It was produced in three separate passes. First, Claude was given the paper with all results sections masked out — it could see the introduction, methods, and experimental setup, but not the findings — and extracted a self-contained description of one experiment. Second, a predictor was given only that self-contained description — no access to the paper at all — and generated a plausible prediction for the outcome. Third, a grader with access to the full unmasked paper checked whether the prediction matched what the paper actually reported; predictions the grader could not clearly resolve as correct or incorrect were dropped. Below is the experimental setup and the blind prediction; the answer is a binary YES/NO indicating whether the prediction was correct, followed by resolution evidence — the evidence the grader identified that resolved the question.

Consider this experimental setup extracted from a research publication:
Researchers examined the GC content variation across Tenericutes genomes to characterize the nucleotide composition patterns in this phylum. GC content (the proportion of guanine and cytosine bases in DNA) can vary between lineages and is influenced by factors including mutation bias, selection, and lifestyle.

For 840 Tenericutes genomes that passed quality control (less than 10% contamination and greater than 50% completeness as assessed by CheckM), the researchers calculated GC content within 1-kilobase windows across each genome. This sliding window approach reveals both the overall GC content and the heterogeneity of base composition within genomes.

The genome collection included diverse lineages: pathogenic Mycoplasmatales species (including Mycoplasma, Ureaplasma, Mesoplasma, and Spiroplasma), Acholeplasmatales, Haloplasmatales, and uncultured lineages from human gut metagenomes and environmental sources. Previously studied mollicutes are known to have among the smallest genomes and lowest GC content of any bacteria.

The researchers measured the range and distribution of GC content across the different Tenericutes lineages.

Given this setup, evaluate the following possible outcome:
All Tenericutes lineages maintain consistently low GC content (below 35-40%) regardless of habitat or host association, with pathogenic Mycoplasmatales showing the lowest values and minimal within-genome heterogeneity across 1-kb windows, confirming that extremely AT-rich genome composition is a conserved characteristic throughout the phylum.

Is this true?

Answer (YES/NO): NO